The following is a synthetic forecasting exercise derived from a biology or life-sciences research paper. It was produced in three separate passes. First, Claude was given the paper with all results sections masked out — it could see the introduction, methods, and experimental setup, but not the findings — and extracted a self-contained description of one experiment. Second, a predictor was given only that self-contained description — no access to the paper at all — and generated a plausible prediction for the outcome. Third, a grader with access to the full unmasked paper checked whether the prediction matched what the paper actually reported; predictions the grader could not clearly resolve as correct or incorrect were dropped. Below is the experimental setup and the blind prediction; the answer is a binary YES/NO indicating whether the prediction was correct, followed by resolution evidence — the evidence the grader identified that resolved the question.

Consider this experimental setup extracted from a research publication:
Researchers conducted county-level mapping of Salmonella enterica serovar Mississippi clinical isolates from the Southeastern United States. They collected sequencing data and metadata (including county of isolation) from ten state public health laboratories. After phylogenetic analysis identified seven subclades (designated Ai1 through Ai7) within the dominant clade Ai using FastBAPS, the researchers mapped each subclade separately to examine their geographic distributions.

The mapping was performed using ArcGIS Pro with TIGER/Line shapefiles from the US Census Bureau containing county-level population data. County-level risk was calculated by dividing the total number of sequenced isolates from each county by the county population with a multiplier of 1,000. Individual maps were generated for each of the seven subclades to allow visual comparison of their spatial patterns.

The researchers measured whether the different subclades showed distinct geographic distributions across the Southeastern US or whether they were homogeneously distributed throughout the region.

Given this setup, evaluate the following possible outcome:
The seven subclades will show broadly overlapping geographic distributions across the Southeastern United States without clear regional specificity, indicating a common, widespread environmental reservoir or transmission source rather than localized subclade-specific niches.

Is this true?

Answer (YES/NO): NO